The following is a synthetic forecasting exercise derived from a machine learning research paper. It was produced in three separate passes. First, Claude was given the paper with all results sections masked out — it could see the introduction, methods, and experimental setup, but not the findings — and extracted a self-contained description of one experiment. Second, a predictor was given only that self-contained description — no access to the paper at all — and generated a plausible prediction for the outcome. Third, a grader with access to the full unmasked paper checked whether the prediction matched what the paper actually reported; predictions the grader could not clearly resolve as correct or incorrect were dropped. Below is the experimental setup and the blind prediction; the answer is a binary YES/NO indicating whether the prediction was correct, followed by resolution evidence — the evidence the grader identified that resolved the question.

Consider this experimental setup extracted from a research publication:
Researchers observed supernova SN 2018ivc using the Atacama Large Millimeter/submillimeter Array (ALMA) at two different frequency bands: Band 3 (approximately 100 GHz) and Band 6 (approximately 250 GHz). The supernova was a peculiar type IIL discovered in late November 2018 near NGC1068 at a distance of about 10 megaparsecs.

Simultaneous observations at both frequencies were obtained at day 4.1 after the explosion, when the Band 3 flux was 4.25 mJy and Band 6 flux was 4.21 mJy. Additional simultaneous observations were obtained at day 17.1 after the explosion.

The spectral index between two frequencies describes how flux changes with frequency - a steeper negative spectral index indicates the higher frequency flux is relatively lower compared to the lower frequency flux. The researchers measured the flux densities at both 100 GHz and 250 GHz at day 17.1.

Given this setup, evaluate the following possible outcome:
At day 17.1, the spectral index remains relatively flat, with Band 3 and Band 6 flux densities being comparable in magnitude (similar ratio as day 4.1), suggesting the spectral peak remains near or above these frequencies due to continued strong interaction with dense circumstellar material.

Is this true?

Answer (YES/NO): NO